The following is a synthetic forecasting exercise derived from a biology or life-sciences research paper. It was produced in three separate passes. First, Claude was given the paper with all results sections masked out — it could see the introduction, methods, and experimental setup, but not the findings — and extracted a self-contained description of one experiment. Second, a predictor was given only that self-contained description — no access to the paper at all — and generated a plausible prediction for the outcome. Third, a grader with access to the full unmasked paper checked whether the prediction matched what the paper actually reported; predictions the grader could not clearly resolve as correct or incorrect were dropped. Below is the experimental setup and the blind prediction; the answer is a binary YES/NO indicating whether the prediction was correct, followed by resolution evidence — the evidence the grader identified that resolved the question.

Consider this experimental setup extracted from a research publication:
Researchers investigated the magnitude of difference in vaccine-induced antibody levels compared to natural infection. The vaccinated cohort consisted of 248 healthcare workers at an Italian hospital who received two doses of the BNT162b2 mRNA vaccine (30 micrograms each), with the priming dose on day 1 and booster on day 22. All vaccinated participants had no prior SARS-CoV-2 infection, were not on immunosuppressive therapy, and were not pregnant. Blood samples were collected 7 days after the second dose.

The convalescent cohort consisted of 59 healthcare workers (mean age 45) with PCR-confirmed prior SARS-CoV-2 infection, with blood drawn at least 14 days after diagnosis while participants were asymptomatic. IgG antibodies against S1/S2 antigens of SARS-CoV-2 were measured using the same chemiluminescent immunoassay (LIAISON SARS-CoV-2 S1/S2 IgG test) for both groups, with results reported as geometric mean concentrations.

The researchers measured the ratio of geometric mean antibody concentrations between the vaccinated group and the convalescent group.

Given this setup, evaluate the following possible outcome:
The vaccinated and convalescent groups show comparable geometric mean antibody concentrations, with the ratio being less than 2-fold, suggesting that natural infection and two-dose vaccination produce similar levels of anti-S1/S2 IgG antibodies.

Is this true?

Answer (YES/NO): NO